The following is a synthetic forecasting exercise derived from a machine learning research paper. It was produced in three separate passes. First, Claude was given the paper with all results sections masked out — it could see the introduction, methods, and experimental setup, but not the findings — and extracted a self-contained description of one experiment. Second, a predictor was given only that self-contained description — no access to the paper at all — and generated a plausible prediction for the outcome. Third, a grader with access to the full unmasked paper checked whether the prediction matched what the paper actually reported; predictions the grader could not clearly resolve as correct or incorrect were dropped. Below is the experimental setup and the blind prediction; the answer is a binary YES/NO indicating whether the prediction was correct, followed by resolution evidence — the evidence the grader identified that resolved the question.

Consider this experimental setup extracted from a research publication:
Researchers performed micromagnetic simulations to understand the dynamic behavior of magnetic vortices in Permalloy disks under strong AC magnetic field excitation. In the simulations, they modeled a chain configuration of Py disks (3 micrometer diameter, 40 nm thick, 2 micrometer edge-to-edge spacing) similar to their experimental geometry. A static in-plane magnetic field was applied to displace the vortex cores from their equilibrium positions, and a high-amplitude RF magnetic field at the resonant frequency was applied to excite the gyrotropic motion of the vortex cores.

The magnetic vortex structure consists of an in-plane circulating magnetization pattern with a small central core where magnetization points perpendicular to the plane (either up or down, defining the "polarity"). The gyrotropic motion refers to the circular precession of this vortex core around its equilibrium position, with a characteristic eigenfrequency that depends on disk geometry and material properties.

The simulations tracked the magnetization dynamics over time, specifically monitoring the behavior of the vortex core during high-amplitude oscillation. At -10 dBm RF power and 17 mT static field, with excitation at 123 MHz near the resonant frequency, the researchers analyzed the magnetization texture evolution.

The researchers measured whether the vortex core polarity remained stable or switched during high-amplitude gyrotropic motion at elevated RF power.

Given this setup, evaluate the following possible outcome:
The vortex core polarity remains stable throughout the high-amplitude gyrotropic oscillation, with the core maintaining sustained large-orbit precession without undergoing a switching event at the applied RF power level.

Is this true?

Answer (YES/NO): NO